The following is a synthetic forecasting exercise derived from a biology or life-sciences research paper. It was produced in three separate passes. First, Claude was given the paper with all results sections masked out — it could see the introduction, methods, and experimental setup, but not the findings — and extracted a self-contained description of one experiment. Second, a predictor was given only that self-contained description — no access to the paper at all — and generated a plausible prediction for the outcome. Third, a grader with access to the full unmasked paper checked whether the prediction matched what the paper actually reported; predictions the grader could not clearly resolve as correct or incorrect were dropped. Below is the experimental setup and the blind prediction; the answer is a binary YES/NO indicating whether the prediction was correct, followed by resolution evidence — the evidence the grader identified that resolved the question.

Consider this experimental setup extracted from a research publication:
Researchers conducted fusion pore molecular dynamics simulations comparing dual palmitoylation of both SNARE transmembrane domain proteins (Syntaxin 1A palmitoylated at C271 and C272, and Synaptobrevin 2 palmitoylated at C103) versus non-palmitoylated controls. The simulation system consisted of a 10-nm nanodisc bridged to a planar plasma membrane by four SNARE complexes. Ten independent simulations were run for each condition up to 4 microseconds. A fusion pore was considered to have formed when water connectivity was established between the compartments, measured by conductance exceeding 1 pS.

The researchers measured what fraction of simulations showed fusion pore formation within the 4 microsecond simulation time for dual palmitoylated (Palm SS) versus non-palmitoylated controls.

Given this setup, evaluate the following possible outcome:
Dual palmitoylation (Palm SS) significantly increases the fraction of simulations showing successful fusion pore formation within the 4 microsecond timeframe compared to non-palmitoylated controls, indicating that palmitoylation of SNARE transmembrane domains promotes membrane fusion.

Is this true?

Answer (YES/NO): NO